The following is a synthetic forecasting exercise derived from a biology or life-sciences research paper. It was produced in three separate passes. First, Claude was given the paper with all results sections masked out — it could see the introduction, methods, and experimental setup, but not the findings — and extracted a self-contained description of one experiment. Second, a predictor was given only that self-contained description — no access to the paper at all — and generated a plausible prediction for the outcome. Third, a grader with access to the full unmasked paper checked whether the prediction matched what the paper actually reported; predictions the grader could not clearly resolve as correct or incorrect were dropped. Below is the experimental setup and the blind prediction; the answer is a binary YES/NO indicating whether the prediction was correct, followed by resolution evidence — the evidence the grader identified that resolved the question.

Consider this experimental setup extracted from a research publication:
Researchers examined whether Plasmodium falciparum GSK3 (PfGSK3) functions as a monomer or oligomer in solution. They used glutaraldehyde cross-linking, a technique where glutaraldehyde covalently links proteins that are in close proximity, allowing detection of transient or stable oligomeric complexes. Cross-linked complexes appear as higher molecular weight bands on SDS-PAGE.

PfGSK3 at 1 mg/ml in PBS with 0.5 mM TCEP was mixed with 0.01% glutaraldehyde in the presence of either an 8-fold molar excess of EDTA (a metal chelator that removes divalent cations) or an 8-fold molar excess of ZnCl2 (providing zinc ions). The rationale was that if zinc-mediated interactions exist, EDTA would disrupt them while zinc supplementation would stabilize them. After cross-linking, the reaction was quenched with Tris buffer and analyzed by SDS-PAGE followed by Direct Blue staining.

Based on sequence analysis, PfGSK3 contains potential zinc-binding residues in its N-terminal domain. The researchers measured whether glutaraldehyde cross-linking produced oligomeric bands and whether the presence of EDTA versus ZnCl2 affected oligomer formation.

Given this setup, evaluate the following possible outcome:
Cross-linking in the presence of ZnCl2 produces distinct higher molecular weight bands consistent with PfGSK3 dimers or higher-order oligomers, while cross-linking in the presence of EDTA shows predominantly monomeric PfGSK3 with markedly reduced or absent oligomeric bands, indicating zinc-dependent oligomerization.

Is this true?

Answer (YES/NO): YES